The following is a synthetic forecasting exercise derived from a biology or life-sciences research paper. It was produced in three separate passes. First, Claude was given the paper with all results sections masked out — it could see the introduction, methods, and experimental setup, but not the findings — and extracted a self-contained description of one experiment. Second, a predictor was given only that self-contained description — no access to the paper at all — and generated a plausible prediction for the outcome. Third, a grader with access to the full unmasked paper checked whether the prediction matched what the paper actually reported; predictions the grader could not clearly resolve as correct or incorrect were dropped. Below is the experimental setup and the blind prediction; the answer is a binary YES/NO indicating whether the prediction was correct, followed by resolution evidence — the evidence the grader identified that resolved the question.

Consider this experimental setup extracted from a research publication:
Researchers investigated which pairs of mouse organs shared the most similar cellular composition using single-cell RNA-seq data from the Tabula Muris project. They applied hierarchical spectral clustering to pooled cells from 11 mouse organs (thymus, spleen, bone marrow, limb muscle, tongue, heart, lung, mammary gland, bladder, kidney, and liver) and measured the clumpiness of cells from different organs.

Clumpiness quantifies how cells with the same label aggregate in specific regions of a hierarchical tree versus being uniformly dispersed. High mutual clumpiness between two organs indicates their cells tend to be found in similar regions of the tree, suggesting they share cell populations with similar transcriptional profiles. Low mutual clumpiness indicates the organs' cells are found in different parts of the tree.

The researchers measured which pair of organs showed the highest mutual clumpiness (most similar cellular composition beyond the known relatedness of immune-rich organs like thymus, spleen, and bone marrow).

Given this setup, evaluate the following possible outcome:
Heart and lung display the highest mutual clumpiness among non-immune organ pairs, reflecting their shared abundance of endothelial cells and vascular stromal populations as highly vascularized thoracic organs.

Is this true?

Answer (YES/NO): NO